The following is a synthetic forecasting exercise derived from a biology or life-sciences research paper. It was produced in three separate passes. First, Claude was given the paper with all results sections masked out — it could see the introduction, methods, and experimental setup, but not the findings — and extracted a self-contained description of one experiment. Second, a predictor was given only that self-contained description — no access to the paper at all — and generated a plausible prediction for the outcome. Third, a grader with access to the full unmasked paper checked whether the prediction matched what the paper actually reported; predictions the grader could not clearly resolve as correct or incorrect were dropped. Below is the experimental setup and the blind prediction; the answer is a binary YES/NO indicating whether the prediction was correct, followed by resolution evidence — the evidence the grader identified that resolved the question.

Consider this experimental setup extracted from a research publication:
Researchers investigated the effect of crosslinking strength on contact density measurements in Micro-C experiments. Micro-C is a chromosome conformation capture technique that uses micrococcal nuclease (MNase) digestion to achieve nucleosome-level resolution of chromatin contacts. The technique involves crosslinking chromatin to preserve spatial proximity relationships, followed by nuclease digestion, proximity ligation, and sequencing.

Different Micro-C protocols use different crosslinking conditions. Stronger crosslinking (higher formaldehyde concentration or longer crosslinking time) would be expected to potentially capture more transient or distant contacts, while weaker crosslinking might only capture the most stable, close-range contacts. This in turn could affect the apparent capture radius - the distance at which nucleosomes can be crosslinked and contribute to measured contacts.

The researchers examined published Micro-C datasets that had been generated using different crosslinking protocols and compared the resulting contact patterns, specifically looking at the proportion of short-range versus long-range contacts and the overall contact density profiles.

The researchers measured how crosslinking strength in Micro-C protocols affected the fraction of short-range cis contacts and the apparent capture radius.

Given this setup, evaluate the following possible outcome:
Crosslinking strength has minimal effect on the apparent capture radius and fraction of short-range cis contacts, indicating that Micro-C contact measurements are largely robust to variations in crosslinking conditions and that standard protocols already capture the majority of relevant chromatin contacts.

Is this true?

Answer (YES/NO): NO